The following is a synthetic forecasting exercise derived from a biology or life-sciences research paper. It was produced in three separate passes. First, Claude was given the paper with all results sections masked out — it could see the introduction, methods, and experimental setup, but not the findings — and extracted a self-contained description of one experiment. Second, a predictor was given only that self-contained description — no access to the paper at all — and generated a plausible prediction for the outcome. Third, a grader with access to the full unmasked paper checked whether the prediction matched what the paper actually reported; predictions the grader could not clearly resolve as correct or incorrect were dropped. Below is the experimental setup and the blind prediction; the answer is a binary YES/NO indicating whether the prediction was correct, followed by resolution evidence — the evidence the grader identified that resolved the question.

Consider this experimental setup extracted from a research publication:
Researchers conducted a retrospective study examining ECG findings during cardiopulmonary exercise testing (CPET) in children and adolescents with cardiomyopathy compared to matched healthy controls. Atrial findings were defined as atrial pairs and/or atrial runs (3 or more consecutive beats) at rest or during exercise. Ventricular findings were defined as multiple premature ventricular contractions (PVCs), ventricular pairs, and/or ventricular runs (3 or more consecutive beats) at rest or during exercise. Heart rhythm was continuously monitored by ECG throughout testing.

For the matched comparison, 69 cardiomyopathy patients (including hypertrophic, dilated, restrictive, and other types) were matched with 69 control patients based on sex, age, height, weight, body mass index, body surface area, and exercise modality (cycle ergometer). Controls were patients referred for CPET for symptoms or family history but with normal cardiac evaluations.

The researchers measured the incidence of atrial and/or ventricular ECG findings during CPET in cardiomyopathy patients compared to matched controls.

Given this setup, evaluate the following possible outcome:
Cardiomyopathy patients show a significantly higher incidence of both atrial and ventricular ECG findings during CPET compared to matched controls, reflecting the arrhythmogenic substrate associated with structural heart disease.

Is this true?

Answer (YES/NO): NO